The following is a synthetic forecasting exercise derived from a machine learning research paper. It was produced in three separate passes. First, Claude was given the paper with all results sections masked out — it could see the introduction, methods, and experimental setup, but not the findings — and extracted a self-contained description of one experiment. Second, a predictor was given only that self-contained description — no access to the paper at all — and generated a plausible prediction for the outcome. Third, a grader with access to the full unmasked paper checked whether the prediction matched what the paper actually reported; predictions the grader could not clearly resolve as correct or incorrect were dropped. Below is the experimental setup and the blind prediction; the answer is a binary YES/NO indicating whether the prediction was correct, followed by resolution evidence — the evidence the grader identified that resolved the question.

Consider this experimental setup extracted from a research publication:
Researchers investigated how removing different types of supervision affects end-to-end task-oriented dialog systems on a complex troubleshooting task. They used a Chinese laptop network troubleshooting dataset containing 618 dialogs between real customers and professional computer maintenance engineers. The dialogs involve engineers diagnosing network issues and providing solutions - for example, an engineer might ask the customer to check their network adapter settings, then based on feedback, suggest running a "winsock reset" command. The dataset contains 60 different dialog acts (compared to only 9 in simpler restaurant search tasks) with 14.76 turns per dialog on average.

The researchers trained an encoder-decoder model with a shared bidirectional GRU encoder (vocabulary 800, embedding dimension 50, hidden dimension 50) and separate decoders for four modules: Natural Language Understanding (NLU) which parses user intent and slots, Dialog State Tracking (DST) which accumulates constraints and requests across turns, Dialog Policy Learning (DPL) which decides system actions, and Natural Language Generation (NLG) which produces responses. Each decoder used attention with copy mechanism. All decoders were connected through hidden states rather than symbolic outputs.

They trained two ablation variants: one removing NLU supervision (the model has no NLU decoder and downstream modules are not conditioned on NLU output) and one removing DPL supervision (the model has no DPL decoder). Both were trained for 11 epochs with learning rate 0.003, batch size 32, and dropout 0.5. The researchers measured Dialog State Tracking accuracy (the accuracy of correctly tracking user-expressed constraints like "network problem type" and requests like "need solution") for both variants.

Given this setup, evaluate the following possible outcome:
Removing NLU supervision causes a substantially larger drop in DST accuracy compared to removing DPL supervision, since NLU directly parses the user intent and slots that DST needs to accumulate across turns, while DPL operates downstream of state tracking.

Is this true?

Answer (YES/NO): NO